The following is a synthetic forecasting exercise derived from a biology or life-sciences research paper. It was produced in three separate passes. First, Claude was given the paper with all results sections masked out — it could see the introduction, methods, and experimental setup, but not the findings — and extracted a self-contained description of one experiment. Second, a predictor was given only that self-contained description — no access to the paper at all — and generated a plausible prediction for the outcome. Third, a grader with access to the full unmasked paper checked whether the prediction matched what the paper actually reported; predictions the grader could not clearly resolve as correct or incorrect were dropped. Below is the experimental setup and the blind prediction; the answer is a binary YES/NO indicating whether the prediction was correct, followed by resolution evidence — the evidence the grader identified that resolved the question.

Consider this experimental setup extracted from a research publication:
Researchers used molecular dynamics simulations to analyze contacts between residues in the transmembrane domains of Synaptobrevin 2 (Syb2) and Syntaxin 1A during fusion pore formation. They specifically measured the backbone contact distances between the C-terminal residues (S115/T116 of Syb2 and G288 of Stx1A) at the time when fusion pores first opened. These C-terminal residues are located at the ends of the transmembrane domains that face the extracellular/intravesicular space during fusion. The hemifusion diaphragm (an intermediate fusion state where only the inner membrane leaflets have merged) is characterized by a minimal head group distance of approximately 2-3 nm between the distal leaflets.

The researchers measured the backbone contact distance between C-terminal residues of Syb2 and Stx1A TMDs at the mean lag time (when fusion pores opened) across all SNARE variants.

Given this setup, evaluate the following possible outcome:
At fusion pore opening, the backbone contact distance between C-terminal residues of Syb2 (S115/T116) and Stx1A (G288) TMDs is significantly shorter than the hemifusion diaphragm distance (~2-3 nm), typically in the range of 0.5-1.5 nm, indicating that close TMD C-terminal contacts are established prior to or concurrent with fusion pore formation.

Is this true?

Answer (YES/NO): NO